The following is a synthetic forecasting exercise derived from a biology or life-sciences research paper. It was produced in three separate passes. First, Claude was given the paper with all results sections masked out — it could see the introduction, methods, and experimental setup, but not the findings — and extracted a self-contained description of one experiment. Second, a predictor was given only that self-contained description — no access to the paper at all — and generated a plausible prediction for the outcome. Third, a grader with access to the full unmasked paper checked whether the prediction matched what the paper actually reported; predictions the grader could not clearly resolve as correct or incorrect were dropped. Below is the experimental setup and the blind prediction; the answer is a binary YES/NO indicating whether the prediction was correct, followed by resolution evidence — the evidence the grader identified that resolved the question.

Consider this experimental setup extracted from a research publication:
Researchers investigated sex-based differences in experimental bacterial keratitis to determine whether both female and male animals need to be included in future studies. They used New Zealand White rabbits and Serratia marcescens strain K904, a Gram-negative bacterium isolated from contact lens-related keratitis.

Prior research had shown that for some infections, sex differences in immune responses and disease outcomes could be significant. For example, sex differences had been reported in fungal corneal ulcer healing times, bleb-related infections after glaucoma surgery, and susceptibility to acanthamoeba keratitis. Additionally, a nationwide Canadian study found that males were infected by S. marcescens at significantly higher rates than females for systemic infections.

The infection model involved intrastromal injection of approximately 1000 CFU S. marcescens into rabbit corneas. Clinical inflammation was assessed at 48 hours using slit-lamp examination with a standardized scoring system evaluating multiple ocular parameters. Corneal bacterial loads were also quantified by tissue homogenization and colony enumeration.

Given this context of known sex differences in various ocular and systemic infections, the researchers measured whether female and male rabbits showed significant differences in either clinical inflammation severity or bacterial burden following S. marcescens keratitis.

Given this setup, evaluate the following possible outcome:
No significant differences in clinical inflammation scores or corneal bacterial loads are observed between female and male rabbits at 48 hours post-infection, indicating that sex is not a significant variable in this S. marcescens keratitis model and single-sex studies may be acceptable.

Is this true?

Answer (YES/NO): YES